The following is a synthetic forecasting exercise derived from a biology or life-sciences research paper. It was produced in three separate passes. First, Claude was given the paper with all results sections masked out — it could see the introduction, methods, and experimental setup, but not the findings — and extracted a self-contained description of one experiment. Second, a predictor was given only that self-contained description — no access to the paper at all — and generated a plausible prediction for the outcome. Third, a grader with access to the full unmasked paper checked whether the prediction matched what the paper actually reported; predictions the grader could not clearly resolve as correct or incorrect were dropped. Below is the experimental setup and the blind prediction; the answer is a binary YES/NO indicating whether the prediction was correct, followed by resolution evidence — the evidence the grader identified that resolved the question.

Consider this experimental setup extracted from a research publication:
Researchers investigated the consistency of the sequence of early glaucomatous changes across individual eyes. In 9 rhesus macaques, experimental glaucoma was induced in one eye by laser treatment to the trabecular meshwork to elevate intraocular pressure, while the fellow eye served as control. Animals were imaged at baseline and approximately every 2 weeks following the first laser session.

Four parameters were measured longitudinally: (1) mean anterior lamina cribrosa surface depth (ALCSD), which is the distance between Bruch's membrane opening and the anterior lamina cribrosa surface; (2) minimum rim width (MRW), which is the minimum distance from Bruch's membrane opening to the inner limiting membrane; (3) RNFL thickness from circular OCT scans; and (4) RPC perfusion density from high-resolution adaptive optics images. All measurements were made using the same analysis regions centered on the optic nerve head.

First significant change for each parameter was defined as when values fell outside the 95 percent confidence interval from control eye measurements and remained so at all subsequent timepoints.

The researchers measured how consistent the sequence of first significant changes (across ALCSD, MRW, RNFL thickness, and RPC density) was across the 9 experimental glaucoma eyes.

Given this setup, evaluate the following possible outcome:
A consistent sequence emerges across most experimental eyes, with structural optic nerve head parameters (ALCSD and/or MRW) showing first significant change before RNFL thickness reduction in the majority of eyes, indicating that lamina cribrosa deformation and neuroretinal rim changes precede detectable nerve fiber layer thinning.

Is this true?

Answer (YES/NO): YES